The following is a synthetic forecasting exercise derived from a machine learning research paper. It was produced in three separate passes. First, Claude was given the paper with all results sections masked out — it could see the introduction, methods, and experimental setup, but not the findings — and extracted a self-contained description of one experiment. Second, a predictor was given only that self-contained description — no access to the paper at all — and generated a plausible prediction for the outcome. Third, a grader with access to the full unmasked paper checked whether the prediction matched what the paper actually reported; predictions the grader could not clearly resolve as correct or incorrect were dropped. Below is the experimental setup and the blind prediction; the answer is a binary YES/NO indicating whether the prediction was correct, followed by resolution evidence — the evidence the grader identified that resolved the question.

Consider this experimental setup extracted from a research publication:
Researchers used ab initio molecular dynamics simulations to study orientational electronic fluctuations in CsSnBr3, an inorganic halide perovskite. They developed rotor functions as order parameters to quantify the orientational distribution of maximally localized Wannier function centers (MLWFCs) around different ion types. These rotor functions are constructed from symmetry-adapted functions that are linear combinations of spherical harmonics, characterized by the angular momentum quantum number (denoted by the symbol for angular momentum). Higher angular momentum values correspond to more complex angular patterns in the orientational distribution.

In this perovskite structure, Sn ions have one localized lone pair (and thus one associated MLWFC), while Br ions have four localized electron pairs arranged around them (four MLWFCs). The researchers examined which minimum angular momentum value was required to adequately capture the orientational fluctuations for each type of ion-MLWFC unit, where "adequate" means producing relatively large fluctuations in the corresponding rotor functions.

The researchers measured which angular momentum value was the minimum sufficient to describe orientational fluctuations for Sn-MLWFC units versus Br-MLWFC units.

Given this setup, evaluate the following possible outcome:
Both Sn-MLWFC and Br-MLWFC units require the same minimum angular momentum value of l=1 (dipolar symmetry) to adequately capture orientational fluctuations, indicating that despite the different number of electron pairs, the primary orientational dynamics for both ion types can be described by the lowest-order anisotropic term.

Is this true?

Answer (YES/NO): NO